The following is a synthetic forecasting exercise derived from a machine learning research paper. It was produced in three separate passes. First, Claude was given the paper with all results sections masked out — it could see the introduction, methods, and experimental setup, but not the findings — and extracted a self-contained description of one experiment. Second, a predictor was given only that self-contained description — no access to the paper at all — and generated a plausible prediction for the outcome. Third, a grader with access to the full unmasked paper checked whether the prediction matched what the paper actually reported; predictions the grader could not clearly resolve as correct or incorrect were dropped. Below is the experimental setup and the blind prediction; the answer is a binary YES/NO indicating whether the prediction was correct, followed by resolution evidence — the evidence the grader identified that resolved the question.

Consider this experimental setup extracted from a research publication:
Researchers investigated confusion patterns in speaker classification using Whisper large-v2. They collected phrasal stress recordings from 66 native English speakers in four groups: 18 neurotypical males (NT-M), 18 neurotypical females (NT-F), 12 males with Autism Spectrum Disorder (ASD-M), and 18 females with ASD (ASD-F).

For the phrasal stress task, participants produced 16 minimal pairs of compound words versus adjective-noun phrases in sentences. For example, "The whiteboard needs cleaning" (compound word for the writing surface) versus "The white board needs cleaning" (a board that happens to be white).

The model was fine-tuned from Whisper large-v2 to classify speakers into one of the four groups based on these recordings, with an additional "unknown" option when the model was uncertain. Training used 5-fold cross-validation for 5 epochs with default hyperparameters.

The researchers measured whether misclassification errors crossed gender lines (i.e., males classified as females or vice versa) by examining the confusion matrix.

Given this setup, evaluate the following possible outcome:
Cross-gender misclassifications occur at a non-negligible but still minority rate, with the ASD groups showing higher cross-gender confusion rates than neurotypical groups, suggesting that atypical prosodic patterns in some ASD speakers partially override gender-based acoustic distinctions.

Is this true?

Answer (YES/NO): NO